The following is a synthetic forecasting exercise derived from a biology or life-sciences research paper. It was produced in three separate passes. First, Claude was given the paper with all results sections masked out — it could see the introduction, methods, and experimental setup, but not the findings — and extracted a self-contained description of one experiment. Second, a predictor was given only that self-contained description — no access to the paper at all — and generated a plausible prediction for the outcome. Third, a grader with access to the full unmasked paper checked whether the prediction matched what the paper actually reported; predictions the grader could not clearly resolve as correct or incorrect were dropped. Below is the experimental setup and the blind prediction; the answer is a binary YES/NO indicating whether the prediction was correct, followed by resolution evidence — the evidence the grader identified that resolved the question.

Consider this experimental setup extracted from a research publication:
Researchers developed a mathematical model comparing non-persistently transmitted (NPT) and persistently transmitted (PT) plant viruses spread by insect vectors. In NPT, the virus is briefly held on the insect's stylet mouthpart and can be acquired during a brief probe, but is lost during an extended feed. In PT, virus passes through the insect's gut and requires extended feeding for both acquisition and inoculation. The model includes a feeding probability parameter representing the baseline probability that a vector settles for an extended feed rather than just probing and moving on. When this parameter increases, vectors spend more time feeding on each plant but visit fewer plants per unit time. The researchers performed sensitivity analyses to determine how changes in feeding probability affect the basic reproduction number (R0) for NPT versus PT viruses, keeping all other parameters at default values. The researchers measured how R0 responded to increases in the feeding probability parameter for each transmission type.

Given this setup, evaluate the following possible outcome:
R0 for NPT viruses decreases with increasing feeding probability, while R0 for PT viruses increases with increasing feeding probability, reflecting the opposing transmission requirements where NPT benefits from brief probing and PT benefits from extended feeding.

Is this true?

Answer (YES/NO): NO